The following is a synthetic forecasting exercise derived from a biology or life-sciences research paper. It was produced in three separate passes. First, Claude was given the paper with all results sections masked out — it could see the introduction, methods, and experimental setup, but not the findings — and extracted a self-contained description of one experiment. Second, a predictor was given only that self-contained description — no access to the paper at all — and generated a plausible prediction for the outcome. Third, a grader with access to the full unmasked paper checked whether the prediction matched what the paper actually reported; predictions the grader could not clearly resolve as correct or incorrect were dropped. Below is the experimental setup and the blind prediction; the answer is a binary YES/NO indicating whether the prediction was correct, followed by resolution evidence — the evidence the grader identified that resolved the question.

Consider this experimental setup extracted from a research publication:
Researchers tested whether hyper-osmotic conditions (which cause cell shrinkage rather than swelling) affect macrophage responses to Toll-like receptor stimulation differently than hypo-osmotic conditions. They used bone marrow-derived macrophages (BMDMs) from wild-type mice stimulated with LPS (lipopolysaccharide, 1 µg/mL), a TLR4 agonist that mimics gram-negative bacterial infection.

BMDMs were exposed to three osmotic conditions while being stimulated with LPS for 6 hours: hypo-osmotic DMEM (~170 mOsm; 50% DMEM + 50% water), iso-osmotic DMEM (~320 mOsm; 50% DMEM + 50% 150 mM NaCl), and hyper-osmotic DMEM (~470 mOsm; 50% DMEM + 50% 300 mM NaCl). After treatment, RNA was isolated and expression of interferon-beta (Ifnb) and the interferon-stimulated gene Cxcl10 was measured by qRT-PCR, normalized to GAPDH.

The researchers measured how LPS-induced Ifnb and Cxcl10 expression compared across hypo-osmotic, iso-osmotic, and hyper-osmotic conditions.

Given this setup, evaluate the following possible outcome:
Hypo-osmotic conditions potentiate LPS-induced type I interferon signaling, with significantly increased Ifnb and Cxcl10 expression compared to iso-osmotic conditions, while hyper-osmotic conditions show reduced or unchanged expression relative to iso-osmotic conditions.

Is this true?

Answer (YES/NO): NO